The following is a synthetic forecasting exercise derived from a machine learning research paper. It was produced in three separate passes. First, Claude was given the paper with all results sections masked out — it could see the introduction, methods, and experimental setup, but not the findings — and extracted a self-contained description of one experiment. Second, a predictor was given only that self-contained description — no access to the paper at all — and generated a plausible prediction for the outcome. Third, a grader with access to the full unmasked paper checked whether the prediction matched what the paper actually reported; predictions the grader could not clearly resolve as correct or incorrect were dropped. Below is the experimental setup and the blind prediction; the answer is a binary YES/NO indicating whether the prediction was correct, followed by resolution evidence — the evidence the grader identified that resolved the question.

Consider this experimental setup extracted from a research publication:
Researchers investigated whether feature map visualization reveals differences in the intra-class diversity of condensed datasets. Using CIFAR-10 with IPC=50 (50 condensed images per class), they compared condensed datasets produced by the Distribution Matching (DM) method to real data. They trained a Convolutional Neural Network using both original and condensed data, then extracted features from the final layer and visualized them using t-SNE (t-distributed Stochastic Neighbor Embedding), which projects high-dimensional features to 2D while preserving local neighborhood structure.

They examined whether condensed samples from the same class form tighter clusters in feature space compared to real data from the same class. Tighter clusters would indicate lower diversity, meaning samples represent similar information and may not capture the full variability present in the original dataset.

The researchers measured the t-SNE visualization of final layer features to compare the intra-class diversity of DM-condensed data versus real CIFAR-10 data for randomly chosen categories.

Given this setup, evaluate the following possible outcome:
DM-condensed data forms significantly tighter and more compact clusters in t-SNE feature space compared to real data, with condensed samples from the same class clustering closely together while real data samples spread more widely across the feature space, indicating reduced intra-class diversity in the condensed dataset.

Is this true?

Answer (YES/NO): YES